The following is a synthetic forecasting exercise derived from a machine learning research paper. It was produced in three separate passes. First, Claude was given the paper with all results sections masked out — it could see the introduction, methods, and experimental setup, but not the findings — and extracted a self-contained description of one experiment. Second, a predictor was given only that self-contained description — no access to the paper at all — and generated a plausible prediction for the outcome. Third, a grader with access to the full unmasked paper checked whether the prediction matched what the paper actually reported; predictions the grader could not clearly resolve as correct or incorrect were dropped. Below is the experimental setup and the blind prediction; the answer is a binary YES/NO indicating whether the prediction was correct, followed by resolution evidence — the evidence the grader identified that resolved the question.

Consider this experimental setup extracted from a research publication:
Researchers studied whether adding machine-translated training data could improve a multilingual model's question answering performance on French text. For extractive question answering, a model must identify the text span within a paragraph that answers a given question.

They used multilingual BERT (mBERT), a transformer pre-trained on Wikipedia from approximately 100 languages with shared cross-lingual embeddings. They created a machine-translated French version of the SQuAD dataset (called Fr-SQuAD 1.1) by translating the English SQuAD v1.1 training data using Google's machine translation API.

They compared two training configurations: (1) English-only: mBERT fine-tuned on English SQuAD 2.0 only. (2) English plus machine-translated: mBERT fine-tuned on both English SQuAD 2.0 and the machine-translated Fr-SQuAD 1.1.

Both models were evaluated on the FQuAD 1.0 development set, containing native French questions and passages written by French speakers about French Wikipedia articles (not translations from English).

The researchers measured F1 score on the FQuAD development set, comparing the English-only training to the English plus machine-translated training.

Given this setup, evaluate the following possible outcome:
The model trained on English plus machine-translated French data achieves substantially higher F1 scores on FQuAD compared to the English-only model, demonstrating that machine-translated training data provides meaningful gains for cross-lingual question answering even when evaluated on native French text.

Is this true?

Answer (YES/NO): NO